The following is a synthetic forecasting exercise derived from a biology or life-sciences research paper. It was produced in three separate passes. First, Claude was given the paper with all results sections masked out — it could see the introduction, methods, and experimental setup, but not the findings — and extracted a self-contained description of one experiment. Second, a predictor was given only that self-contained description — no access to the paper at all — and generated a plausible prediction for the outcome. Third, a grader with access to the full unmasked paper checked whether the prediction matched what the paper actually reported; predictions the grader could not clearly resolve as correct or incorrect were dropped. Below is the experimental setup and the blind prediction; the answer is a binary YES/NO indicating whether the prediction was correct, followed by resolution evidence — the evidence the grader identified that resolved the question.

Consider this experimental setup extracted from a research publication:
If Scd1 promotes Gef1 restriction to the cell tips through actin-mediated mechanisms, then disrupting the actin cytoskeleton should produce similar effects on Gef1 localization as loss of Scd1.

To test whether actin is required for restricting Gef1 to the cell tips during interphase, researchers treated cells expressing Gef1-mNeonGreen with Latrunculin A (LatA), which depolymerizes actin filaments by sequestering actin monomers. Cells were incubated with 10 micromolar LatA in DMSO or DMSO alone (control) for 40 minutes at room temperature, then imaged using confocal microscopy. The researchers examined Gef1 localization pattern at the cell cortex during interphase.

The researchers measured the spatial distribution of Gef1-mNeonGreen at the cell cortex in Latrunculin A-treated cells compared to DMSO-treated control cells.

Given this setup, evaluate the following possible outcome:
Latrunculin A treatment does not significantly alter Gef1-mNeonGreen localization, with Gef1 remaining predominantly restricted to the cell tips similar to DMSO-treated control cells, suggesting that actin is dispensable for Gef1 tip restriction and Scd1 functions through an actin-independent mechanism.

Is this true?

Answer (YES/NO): NO